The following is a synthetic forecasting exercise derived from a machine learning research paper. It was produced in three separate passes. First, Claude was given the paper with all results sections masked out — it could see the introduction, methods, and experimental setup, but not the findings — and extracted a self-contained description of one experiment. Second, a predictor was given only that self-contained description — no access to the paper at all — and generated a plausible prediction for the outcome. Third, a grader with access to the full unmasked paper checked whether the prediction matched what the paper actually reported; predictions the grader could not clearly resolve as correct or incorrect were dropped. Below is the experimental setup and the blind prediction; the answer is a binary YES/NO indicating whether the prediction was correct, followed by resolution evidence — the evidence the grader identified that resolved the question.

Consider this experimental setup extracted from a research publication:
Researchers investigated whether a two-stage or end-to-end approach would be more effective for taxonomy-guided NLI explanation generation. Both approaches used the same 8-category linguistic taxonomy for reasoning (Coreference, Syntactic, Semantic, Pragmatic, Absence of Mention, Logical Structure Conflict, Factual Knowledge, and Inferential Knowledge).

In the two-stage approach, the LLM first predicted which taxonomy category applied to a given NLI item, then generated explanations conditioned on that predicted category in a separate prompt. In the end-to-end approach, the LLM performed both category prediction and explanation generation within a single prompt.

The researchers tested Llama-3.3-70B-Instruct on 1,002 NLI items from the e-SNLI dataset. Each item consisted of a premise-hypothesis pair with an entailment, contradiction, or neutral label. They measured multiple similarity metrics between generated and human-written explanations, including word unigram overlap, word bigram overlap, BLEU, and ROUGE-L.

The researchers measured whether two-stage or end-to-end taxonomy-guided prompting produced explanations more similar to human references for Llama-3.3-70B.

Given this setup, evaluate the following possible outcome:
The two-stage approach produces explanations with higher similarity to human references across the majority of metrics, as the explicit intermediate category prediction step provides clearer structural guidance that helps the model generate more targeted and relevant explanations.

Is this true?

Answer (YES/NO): YES